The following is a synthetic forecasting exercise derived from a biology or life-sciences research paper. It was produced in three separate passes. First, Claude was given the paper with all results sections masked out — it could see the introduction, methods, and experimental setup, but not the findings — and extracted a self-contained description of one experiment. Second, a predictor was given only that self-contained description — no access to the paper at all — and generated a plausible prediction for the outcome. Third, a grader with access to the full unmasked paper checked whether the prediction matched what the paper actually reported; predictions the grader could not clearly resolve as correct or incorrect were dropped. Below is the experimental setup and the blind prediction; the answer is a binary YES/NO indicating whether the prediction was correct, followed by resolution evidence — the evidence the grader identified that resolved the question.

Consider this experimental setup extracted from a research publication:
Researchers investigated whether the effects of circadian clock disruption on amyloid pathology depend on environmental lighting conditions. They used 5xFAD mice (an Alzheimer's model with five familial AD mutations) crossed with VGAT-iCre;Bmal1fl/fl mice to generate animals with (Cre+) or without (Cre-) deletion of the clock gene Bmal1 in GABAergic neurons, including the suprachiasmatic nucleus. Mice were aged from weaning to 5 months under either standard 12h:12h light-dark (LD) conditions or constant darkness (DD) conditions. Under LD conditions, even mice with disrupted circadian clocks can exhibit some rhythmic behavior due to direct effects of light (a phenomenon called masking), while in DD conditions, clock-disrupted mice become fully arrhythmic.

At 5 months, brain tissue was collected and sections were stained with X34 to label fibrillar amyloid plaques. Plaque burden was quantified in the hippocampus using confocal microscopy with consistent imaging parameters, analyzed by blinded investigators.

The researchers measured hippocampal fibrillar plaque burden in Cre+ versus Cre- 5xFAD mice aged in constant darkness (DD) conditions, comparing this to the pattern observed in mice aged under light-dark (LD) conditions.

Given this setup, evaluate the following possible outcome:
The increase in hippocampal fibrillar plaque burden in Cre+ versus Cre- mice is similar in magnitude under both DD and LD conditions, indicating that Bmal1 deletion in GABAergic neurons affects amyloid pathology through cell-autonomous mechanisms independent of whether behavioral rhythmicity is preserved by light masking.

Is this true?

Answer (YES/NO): NO